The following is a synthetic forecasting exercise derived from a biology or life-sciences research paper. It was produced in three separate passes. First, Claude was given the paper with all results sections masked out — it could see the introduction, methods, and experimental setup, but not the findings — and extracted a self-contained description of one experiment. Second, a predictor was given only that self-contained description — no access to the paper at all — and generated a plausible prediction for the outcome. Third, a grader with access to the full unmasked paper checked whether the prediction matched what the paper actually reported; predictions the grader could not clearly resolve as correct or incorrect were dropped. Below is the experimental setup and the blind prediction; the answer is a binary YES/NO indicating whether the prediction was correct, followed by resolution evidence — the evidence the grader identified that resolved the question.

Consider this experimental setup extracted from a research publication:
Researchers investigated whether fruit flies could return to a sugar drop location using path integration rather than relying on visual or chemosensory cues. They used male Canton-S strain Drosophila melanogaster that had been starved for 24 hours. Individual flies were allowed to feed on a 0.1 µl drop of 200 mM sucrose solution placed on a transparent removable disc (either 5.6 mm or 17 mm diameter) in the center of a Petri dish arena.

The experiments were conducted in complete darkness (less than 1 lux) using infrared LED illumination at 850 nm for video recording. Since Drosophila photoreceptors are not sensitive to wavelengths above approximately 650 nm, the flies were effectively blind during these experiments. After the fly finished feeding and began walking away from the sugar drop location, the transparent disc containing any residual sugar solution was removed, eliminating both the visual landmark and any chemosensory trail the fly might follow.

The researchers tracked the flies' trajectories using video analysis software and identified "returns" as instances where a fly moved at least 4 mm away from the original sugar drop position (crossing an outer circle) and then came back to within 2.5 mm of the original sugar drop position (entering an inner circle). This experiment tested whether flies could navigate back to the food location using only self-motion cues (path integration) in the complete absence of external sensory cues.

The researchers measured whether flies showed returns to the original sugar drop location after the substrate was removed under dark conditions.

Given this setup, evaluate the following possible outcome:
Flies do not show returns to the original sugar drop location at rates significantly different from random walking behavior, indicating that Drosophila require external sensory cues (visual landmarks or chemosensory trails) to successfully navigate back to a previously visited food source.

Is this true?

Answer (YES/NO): NO